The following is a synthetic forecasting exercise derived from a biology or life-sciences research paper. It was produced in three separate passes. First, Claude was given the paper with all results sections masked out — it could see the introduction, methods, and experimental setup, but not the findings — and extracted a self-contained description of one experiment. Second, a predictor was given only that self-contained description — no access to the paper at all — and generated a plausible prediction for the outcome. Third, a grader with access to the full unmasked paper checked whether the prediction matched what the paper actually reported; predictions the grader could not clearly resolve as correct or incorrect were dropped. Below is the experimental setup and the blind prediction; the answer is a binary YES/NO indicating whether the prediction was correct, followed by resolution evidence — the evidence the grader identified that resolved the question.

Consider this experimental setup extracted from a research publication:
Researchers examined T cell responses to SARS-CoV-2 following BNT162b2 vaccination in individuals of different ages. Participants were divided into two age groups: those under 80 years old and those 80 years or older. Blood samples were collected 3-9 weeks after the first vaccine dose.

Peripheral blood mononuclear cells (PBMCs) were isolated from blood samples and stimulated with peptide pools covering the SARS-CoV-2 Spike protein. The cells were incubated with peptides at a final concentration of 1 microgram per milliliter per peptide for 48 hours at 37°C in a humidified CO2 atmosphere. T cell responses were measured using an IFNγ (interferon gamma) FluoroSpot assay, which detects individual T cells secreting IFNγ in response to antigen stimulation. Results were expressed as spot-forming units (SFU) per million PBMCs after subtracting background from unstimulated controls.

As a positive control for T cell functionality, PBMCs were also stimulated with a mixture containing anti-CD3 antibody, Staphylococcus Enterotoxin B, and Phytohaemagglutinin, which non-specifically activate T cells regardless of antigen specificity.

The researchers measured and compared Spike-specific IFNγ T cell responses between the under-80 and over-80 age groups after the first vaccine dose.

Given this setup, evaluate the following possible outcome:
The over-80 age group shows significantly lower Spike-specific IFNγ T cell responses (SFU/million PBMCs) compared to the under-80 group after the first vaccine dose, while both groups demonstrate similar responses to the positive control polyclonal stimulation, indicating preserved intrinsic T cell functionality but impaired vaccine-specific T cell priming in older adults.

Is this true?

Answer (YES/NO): NO